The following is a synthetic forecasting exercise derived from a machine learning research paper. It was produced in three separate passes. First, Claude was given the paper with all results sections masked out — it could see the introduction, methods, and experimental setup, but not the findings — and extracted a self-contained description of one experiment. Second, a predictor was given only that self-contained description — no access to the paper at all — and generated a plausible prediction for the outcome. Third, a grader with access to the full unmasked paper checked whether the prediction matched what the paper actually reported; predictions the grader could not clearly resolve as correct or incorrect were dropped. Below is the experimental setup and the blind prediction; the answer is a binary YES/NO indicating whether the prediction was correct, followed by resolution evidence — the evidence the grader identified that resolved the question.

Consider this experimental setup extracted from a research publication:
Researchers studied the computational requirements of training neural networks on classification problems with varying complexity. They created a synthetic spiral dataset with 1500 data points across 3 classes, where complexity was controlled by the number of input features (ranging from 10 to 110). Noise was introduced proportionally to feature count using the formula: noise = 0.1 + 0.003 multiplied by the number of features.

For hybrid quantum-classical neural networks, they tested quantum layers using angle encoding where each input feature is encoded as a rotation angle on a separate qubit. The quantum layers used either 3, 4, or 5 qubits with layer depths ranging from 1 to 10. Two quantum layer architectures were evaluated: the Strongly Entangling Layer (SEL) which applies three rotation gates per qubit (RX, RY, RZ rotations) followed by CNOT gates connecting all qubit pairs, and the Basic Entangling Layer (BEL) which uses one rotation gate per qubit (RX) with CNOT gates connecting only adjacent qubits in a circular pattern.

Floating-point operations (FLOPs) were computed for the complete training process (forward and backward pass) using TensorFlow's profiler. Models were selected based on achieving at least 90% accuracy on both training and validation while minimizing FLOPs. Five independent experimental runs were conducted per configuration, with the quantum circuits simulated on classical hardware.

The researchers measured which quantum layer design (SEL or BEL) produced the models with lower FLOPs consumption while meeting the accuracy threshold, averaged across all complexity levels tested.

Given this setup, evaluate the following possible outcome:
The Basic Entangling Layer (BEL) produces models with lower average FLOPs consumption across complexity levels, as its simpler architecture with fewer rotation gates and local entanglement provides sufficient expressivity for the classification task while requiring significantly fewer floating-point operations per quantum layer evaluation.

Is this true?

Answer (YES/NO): NO